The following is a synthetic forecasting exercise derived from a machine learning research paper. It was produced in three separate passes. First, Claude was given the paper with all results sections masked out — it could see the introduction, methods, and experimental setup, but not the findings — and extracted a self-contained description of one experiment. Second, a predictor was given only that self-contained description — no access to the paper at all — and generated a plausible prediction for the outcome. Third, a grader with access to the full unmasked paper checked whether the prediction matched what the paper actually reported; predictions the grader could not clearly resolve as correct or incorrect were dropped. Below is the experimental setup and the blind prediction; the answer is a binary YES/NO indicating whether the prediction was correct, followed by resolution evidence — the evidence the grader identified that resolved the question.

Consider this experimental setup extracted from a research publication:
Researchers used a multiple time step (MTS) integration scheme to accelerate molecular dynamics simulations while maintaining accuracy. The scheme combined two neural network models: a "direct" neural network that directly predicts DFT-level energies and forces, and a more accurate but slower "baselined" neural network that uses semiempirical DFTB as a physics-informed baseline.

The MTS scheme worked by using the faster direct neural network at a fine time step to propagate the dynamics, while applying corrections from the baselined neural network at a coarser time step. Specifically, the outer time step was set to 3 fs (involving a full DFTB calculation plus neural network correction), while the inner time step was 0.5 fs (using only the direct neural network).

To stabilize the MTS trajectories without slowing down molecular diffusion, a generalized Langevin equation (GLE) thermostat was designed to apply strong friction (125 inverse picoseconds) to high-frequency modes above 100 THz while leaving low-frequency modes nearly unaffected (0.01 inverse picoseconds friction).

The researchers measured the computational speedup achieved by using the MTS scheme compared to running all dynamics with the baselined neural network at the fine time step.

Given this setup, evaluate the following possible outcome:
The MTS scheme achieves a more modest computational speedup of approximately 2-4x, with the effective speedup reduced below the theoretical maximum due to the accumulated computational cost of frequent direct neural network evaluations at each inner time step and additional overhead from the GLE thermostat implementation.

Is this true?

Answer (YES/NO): YES